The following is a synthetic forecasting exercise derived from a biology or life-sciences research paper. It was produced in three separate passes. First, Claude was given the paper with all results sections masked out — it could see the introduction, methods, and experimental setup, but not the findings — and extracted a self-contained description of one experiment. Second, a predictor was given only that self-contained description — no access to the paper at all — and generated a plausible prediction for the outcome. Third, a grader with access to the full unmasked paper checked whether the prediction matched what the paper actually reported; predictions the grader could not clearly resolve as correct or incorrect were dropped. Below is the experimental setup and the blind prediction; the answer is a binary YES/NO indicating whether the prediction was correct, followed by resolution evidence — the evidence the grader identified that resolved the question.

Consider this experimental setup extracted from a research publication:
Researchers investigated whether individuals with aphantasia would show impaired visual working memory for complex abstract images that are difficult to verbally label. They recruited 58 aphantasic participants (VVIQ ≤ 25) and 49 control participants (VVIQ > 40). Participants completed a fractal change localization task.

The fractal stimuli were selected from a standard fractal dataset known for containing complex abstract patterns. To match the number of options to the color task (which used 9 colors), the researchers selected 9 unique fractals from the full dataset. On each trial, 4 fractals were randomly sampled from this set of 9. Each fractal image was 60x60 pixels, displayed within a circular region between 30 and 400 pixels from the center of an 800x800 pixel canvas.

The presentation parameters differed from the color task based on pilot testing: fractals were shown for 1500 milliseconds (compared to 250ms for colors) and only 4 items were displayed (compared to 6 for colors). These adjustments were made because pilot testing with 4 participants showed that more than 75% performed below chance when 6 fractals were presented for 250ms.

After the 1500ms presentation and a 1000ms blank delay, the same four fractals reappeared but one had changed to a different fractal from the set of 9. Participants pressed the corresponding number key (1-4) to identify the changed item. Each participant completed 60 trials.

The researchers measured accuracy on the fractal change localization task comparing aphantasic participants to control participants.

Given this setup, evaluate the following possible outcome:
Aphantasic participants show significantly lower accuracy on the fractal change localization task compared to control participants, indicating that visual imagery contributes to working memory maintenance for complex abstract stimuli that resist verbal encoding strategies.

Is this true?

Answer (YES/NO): YES